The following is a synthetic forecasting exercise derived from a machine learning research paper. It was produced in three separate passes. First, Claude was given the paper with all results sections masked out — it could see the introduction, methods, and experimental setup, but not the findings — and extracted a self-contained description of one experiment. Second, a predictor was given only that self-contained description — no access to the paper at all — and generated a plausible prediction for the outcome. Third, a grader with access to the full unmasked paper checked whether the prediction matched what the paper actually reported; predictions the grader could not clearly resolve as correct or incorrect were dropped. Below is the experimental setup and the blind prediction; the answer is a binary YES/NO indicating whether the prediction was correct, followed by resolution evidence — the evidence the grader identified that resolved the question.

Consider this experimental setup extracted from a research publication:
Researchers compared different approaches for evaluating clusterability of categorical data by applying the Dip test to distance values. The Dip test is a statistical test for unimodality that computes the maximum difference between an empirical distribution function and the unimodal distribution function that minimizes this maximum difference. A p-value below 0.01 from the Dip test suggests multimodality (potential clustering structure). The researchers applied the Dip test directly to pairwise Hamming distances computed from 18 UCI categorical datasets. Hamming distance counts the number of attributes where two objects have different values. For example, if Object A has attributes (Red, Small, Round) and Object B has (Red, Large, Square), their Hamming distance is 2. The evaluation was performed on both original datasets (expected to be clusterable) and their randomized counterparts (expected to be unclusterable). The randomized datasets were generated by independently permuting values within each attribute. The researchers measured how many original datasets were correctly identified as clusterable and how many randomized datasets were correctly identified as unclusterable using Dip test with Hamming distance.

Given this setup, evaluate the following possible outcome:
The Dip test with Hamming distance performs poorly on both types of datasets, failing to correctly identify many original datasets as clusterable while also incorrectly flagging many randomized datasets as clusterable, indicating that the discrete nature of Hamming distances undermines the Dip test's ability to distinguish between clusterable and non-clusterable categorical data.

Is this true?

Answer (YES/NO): NO